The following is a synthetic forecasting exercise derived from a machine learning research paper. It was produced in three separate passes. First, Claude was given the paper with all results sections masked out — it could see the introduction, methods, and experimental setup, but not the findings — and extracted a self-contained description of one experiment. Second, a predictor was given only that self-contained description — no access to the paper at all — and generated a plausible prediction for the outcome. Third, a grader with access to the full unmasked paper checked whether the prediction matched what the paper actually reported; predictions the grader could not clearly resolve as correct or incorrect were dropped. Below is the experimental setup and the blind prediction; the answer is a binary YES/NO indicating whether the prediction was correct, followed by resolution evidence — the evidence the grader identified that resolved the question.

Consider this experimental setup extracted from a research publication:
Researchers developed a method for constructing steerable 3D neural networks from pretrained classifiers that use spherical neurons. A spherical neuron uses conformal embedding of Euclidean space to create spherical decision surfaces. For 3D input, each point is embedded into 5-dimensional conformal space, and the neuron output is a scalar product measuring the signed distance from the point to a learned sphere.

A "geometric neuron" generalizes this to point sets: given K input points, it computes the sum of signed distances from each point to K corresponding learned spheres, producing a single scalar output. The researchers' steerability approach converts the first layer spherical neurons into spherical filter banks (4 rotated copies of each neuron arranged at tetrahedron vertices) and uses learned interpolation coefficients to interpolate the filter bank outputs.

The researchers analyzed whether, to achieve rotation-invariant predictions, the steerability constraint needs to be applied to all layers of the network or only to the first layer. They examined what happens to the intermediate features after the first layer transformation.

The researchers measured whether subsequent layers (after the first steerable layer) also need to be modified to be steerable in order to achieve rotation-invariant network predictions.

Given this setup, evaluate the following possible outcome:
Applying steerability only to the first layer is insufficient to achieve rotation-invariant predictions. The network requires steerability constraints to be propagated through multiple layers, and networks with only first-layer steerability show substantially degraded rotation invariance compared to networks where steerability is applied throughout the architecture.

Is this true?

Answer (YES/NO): NO